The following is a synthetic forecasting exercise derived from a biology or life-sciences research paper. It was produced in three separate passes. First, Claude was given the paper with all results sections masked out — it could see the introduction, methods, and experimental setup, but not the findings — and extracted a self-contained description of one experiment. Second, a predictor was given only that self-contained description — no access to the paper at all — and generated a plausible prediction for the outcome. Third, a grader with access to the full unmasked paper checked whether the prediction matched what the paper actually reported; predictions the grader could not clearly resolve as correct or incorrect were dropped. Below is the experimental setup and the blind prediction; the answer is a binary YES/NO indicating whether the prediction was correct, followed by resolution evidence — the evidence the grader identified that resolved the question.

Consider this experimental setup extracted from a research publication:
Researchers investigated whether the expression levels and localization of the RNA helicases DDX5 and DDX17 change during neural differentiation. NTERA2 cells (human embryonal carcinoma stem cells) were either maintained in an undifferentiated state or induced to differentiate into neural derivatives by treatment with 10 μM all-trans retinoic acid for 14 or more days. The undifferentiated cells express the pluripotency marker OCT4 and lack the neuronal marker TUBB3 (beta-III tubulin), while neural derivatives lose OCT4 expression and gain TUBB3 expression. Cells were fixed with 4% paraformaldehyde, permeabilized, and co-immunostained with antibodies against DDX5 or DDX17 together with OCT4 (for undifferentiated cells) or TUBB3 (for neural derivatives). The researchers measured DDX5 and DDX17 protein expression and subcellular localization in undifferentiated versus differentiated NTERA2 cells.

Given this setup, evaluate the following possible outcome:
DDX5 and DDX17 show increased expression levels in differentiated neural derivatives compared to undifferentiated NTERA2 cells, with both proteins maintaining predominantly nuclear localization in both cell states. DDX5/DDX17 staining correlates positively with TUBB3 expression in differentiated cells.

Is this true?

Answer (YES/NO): NO